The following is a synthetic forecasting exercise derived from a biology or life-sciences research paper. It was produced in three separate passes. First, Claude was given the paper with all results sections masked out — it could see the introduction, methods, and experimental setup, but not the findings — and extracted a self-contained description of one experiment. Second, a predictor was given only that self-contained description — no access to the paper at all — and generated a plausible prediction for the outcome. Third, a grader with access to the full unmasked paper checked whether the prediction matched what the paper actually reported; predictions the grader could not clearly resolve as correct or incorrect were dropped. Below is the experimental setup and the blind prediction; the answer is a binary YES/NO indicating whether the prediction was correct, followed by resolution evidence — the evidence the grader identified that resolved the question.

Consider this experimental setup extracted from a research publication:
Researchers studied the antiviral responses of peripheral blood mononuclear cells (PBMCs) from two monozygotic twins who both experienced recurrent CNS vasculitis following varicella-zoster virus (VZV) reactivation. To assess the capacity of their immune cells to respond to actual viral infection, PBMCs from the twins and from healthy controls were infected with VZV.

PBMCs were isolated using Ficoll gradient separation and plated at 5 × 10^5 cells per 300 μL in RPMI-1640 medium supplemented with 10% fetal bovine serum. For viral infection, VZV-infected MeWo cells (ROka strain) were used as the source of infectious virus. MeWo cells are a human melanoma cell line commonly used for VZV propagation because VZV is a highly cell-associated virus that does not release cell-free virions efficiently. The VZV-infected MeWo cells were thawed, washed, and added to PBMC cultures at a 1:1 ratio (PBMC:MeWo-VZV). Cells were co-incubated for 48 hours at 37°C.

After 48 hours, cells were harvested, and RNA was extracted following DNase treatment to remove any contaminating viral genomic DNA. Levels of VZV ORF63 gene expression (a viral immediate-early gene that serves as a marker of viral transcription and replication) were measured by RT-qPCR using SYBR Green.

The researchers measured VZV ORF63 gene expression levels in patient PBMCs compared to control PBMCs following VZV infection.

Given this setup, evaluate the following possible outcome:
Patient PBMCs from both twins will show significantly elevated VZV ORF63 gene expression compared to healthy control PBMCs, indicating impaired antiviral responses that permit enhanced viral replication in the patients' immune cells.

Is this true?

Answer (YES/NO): YES